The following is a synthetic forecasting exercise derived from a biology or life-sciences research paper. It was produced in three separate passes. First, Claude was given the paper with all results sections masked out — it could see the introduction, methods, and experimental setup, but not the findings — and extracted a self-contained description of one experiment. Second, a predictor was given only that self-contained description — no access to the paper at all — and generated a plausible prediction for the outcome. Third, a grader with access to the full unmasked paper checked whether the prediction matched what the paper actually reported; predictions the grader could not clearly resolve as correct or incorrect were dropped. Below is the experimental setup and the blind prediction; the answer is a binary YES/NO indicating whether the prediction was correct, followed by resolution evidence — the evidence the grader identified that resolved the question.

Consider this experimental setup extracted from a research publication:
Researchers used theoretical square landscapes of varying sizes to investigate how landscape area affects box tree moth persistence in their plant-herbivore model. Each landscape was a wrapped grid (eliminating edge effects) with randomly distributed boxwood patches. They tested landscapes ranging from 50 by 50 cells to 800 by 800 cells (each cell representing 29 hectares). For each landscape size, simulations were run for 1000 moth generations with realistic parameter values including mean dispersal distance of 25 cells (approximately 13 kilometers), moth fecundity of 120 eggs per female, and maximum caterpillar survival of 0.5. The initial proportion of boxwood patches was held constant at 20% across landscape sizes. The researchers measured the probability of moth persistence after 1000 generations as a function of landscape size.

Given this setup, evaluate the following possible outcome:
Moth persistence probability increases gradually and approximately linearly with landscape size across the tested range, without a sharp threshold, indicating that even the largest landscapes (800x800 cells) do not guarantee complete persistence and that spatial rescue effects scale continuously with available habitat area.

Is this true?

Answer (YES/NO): NO